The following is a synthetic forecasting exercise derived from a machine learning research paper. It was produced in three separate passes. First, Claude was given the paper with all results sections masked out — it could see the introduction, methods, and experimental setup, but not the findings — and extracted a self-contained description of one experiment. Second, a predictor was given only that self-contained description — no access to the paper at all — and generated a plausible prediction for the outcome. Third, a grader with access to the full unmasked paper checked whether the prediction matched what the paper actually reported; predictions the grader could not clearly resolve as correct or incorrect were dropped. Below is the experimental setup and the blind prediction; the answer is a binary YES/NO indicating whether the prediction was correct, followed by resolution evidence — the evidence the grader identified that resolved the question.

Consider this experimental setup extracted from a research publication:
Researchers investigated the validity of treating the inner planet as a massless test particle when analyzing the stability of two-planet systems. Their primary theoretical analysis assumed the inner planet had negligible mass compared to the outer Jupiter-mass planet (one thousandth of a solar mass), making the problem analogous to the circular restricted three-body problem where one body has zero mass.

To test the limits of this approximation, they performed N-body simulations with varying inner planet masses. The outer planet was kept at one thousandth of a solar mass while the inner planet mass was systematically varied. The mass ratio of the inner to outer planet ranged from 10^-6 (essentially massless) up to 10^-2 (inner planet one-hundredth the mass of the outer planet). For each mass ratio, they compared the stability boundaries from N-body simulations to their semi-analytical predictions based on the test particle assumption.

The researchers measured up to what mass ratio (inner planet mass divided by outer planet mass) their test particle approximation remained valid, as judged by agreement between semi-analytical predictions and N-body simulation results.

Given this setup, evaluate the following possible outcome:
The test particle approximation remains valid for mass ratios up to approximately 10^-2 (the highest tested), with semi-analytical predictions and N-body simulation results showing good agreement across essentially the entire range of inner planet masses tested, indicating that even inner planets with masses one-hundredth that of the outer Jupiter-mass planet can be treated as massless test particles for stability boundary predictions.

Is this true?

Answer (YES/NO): NO